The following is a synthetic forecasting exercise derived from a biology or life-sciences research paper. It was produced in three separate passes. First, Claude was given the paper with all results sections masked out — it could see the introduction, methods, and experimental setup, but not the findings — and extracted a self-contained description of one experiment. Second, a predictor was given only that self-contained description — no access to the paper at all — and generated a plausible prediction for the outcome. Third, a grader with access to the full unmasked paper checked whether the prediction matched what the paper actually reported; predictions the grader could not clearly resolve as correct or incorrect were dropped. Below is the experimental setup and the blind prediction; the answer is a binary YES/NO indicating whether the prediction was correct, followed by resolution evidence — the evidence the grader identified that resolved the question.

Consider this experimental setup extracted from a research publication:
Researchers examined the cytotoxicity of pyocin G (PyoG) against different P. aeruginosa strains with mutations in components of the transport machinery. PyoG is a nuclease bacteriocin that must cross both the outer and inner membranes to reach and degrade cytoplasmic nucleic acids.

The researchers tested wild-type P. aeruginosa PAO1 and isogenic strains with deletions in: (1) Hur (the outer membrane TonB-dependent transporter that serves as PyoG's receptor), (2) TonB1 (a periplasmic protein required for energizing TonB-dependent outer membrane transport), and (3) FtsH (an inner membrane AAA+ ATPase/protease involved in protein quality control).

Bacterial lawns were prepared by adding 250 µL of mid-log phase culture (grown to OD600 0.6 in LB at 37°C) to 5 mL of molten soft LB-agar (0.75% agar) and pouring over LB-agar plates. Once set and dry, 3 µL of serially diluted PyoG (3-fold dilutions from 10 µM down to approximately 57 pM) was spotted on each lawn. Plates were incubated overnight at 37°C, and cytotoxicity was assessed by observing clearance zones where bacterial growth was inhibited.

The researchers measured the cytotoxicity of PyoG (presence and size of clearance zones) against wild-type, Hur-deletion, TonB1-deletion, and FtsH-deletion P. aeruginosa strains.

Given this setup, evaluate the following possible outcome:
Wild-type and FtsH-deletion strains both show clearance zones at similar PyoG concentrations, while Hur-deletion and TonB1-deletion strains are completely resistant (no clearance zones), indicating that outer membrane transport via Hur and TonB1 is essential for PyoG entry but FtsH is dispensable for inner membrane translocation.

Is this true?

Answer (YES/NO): NO